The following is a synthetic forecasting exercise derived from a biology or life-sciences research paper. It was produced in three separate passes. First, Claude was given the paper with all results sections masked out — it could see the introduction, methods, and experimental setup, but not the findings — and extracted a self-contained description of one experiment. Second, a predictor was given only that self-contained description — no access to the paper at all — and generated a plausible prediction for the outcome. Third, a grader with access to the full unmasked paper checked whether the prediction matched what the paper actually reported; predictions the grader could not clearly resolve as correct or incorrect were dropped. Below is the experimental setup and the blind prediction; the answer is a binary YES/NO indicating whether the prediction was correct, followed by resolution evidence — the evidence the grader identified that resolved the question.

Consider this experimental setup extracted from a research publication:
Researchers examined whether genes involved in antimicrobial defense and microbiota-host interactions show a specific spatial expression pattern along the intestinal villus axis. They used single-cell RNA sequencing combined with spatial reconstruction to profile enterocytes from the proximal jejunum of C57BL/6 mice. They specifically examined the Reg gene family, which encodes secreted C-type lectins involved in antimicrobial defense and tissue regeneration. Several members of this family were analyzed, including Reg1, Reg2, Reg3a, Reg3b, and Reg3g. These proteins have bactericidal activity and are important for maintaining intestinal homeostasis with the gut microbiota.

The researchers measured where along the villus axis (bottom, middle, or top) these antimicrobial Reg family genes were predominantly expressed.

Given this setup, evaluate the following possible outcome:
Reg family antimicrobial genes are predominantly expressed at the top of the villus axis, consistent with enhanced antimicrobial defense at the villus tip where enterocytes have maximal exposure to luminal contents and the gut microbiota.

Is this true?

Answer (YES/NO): NO